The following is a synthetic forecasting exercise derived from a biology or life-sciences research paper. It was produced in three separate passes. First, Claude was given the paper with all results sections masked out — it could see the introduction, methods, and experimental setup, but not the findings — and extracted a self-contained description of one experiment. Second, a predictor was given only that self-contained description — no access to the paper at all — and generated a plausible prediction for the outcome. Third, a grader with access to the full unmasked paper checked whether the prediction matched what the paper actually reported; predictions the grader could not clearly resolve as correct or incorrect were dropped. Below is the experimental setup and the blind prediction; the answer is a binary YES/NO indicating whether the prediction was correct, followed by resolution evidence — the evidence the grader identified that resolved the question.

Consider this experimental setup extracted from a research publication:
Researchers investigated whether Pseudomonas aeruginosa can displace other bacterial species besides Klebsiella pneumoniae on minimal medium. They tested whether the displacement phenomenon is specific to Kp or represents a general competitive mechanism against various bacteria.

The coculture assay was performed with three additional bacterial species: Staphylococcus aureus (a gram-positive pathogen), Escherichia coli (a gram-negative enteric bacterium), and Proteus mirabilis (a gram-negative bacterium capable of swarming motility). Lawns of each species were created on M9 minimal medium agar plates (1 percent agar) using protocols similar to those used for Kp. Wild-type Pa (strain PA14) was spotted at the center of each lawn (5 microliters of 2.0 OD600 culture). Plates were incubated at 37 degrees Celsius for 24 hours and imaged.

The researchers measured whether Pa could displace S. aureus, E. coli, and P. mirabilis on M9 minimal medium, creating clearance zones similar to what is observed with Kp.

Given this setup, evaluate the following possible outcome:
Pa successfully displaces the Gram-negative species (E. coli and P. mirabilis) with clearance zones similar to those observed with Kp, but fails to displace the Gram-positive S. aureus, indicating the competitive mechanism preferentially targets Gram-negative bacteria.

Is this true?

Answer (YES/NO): NO